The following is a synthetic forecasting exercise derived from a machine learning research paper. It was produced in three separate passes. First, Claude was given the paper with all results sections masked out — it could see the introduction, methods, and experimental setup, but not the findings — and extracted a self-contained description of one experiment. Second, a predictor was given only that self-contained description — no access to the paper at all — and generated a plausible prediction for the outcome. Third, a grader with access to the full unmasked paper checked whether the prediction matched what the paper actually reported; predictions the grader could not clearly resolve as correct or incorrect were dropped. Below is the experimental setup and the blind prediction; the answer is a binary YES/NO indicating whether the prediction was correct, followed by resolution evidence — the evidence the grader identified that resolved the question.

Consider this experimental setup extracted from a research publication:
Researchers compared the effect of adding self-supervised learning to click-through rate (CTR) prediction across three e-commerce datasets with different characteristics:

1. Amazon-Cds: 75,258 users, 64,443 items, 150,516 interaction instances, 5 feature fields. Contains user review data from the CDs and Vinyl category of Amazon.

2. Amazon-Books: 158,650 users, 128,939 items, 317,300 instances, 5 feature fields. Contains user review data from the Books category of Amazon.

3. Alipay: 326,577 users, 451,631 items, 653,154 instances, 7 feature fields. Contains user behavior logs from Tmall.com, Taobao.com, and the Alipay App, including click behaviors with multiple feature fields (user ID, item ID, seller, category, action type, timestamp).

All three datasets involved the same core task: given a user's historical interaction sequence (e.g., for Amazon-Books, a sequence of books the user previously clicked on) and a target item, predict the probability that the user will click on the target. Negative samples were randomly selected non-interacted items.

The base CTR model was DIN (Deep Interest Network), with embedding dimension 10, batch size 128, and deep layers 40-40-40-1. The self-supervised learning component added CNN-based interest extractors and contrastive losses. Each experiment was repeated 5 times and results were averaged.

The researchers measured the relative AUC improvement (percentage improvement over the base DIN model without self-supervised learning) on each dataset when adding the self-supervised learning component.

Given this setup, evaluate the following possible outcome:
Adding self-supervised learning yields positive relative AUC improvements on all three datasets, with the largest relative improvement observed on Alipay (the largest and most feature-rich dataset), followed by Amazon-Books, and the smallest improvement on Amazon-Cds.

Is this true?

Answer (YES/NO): NO